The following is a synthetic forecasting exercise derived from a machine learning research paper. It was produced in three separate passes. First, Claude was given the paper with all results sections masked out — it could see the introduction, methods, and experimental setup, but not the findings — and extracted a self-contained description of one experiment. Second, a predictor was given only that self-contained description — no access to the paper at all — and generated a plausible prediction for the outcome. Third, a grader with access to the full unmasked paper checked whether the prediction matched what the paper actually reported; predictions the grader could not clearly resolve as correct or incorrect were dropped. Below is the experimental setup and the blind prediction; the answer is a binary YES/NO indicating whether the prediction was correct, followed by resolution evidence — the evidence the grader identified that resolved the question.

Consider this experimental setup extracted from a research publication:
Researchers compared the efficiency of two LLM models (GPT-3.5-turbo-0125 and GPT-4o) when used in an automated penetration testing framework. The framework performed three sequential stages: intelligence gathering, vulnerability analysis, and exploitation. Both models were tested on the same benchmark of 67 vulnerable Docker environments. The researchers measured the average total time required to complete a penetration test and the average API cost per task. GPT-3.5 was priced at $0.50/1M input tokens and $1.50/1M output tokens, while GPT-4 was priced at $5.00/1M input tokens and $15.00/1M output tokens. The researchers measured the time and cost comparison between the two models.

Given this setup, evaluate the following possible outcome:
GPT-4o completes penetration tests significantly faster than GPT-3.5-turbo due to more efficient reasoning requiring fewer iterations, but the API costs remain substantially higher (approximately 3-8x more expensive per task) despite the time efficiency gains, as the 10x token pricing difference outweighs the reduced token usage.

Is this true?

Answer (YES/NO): NO